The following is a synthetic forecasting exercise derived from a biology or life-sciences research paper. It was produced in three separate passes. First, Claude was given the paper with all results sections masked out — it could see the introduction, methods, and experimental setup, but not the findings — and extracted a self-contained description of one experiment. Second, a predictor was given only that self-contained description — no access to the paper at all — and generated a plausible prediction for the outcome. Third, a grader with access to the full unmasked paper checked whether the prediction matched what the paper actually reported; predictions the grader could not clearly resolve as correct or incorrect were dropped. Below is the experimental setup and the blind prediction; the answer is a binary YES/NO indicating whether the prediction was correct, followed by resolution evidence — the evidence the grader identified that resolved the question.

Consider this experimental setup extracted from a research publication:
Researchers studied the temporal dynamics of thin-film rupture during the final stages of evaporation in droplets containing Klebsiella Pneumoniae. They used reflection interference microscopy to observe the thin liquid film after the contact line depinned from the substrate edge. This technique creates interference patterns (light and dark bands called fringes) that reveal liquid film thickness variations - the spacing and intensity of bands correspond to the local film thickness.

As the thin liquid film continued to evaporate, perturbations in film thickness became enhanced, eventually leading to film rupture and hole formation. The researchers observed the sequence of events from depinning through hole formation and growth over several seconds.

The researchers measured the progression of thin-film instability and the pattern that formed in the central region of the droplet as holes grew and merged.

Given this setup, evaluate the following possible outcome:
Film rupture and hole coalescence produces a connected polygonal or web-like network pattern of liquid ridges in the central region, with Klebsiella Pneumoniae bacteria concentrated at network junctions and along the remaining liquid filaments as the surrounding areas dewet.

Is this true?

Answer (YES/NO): YES